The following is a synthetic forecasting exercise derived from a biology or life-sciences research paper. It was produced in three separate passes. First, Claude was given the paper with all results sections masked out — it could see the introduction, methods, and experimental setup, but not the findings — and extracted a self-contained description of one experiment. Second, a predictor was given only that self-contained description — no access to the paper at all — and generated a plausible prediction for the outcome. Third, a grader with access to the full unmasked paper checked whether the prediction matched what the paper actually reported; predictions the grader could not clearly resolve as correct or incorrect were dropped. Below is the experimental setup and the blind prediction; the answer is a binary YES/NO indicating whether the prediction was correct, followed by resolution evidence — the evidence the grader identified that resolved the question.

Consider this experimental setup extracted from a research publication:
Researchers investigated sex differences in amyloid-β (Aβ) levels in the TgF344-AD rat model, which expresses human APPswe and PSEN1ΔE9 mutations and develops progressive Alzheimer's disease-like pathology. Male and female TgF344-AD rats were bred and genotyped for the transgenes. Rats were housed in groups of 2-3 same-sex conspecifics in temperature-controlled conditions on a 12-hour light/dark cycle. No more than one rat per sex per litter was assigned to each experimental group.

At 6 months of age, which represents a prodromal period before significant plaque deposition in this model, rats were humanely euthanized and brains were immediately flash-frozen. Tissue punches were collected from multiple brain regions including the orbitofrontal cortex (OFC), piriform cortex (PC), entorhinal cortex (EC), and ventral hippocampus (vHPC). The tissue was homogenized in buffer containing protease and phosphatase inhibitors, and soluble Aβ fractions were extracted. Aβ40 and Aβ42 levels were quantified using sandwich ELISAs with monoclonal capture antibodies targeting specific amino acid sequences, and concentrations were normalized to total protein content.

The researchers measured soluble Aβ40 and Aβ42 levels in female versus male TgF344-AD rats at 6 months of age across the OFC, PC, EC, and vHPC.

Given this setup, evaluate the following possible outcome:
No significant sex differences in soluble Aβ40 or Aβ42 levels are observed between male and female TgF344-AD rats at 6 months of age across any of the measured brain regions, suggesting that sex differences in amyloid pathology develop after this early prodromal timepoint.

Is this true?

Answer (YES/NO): NO